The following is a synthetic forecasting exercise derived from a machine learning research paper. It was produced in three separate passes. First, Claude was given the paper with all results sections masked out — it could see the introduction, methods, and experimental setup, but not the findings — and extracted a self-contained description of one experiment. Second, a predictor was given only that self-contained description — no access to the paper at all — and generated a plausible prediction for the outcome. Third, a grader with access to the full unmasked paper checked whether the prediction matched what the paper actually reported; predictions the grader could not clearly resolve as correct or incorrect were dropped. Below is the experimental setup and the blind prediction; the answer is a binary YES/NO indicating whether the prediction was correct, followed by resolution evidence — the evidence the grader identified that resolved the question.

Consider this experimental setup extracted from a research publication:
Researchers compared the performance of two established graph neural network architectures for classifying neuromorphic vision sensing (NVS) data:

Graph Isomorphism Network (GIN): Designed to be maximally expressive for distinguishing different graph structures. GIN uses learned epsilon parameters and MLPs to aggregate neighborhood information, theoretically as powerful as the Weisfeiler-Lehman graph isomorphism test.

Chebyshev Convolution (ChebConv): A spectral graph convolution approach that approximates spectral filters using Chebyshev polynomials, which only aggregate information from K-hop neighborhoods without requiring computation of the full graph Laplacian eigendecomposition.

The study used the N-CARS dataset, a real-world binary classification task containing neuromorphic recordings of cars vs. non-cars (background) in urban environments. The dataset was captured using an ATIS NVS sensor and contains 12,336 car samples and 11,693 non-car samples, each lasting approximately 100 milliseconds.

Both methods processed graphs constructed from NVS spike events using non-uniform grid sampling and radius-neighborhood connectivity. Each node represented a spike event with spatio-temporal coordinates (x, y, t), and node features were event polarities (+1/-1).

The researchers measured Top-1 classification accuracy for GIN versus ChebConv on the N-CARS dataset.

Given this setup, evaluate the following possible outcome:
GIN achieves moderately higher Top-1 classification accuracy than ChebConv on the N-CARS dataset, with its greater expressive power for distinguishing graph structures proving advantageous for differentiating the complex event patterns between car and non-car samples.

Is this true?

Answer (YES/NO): NO